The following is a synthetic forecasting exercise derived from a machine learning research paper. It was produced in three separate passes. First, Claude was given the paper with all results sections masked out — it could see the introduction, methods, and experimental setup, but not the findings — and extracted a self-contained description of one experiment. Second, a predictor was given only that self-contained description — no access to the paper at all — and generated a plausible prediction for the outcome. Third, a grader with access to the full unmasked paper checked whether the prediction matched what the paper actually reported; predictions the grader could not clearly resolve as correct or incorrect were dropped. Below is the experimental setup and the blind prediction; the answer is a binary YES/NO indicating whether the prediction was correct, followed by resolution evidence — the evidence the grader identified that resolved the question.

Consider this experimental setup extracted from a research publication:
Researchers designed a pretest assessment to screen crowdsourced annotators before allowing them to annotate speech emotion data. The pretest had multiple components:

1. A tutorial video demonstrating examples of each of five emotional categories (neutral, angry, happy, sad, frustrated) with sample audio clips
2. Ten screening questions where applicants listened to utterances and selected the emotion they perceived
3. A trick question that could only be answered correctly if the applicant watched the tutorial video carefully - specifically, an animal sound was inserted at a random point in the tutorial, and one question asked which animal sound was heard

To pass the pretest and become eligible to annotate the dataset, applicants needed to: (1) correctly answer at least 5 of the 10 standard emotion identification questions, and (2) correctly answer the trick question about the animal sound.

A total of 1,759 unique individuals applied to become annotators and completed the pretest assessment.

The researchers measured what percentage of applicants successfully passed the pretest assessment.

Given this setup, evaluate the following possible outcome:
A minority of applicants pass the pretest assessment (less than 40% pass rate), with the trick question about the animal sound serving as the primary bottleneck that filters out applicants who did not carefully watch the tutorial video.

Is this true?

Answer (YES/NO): NO